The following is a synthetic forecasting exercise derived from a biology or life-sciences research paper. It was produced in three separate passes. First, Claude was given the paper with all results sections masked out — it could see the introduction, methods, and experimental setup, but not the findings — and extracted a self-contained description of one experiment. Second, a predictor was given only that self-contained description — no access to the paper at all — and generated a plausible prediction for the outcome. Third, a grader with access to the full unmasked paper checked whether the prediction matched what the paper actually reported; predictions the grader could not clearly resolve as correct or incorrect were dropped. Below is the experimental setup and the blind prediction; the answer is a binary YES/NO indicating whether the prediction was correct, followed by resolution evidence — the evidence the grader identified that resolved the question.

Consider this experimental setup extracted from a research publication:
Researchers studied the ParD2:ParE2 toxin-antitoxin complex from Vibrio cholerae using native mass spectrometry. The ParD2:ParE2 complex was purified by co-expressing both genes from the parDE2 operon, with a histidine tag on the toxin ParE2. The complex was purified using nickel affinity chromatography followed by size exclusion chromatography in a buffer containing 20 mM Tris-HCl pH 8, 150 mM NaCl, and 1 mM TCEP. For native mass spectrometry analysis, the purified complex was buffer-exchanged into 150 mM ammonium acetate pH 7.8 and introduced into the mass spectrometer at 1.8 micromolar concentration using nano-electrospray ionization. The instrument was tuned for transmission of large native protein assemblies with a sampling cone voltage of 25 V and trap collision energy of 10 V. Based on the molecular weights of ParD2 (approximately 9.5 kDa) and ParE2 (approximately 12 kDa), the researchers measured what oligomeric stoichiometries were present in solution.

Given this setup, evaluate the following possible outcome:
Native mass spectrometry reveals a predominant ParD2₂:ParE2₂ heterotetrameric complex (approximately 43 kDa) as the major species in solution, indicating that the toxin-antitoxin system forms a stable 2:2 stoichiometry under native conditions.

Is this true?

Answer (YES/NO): NO